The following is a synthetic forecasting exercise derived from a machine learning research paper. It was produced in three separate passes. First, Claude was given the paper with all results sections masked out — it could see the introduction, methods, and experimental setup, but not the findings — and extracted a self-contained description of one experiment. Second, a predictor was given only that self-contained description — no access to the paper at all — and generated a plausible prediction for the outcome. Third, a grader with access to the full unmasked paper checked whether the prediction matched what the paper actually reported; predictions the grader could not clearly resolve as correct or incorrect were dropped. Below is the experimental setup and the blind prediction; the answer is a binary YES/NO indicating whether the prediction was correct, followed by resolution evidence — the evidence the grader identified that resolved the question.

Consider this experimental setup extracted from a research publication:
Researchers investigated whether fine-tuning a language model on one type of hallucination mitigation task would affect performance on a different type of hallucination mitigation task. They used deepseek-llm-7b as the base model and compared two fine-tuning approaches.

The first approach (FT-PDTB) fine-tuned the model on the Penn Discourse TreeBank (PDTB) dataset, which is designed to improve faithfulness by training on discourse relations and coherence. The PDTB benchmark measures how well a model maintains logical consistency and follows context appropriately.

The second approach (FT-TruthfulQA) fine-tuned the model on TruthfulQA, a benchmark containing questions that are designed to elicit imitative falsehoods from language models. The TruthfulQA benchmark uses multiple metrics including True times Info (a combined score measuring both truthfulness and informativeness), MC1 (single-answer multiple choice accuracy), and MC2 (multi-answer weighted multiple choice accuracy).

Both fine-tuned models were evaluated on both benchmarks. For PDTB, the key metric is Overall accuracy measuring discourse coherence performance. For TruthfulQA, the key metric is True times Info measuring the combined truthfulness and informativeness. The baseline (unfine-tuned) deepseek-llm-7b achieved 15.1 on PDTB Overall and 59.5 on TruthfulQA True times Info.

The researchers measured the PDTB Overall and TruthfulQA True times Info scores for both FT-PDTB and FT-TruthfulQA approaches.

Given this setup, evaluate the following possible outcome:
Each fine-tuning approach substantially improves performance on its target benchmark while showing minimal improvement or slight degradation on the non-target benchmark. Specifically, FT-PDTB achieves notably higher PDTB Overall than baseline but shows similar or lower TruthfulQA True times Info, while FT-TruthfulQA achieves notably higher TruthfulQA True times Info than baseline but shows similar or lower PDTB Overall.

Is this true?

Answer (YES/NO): YES